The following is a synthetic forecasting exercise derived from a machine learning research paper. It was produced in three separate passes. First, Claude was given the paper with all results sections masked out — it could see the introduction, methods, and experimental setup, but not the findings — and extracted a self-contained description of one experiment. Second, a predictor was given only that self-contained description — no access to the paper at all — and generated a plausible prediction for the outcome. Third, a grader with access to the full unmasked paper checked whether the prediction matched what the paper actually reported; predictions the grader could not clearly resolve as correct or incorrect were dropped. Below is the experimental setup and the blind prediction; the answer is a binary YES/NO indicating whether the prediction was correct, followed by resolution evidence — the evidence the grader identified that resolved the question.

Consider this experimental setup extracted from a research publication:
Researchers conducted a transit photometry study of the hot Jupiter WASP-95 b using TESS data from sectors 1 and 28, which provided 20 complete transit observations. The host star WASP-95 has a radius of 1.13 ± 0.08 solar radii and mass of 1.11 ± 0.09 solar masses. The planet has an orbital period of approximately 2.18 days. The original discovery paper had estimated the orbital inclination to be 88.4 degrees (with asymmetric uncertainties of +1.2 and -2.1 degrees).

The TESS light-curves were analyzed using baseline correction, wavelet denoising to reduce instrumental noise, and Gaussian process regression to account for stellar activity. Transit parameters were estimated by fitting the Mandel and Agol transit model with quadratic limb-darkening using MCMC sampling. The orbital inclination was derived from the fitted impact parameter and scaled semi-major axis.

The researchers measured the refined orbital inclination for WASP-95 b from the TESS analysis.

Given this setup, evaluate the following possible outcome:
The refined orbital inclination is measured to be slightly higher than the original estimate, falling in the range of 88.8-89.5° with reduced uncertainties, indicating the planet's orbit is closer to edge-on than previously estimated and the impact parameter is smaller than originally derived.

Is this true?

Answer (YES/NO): NO